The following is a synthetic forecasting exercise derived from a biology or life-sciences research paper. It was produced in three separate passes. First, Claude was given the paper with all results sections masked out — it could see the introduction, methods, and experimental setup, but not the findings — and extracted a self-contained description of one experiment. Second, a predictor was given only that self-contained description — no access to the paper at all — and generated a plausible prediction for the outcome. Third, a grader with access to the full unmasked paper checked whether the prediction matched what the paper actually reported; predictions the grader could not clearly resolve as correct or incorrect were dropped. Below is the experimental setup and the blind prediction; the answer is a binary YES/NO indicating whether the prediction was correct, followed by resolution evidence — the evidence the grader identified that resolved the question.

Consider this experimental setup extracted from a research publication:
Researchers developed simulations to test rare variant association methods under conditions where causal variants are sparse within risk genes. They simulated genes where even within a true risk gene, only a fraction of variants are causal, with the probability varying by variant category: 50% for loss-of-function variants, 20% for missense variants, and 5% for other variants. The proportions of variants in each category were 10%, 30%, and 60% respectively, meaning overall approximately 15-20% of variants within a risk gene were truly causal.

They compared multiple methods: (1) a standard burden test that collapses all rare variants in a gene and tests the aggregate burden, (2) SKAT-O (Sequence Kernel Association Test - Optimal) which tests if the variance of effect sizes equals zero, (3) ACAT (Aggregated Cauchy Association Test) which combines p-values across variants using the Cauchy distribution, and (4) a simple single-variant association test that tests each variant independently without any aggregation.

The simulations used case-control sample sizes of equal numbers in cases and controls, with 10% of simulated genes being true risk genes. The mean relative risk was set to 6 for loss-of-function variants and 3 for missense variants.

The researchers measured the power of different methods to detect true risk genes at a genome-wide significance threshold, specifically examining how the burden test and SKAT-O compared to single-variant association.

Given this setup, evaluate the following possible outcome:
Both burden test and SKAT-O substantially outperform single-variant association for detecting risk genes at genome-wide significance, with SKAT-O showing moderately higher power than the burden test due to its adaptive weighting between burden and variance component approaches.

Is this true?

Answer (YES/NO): NO